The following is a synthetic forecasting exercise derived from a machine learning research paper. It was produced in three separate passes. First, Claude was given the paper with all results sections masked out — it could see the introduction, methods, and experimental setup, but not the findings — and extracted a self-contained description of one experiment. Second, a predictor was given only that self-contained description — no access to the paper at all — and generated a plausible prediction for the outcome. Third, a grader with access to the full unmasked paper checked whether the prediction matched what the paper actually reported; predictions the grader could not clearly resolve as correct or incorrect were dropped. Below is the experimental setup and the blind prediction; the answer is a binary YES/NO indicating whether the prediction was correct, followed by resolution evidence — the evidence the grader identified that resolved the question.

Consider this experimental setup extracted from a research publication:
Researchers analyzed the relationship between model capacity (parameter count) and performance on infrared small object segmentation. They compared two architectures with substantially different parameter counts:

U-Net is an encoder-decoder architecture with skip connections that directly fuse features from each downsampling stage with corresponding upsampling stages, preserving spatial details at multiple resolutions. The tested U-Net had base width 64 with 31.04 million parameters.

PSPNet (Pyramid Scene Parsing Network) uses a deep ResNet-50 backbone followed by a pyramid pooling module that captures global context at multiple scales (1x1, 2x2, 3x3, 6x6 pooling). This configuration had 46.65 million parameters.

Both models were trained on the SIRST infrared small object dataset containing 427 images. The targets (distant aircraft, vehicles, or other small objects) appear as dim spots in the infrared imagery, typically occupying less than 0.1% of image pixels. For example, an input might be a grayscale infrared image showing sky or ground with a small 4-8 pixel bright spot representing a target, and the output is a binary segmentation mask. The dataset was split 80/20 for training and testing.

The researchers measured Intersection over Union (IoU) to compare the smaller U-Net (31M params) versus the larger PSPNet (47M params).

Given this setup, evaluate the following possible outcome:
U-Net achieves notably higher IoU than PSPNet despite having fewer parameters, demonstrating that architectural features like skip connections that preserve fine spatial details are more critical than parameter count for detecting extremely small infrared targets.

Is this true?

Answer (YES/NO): YES